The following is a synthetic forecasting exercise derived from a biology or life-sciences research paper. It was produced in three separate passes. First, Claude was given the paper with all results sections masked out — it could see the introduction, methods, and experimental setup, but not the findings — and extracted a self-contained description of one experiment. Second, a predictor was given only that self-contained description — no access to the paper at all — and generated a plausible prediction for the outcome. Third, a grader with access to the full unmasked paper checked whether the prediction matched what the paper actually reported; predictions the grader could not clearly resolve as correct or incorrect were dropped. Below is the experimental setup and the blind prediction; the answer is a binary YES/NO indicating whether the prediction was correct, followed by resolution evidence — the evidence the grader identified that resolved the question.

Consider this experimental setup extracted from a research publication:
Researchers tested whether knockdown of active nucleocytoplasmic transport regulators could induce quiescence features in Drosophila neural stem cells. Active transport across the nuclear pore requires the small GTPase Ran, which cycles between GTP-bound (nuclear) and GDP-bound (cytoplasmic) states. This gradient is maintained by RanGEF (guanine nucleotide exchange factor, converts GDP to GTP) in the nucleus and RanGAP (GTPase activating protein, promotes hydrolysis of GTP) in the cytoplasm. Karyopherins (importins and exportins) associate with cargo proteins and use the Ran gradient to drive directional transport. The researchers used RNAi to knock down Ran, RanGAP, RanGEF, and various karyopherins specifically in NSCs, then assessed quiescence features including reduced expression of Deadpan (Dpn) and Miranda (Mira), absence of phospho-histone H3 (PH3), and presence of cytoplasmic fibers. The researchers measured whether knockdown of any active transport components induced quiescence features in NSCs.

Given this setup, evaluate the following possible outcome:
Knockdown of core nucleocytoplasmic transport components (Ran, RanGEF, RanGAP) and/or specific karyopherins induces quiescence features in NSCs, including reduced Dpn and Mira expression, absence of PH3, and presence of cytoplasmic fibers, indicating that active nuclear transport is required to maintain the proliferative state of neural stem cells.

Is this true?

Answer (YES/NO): YES